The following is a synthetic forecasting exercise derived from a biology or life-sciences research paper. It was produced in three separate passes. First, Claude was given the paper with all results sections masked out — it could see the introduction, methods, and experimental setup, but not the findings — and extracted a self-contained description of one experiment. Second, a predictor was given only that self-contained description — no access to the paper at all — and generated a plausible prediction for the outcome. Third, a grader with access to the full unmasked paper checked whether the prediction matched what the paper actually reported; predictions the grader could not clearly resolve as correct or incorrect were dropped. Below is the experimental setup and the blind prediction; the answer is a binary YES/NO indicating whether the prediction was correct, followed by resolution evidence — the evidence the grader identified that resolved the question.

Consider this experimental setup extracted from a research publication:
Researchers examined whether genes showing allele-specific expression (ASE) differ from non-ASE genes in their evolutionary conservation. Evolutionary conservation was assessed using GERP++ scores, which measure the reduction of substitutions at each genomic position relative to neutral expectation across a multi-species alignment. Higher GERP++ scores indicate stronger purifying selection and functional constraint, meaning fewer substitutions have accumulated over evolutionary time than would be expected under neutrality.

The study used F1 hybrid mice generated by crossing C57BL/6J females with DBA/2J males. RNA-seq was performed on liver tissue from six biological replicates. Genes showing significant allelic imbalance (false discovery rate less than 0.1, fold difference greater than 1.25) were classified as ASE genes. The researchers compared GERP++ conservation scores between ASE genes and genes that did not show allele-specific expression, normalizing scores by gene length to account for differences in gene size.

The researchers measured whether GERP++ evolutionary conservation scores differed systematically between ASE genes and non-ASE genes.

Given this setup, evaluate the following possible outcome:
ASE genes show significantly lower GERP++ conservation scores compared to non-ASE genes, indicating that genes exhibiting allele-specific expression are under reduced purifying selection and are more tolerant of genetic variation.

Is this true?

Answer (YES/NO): YES